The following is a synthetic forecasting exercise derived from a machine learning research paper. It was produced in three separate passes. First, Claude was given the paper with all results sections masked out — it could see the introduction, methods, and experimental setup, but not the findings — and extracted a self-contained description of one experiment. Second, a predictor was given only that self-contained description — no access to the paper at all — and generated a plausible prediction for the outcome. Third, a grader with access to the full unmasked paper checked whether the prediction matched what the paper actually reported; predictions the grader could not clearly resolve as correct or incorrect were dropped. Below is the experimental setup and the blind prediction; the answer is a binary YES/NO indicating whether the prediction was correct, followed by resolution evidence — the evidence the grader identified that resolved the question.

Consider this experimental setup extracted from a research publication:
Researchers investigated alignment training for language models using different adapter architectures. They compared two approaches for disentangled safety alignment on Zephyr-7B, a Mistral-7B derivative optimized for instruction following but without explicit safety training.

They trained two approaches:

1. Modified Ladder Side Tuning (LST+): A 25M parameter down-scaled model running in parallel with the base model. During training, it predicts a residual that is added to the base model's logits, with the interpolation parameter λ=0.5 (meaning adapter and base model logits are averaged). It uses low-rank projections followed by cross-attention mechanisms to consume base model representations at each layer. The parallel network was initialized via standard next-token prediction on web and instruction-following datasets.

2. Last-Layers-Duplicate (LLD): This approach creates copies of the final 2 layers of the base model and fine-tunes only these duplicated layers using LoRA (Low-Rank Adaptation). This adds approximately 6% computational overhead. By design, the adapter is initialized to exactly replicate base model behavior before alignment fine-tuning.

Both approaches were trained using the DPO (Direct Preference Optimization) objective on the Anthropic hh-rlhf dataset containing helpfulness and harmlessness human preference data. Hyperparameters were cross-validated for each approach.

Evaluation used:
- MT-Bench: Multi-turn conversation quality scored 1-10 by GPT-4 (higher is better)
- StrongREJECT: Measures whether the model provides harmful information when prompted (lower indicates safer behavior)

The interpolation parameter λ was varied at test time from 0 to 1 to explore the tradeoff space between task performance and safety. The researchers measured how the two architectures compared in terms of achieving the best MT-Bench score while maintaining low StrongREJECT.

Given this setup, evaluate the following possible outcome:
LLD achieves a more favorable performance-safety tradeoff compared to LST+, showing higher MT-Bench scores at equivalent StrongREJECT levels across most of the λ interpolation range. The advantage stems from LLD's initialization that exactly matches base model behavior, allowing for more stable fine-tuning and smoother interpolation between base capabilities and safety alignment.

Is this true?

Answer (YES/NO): YES